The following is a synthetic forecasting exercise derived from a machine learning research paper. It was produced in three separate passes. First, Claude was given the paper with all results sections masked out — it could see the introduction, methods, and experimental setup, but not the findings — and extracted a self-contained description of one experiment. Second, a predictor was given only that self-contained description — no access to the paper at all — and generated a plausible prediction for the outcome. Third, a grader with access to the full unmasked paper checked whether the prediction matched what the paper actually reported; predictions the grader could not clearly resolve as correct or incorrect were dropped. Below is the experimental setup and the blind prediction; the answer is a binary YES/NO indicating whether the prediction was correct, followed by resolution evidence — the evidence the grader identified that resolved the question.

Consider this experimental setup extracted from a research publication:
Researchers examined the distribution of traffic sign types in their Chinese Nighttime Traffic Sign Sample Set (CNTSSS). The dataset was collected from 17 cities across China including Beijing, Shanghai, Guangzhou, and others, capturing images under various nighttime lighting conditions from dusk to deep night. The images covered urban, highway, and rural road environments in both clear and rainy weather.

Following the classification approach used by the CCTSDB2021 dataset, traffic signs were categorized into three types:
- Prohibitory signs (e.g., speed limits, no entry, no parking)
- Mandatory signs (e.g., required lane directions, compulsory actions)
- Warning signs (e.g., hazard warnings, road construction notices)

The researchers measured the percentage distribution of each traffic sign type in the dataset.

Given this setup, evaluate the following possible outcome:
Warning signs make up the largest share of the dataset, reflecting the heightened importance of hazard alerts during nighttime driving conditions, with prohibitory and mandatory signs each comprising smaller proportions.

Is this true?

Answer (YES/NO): NO